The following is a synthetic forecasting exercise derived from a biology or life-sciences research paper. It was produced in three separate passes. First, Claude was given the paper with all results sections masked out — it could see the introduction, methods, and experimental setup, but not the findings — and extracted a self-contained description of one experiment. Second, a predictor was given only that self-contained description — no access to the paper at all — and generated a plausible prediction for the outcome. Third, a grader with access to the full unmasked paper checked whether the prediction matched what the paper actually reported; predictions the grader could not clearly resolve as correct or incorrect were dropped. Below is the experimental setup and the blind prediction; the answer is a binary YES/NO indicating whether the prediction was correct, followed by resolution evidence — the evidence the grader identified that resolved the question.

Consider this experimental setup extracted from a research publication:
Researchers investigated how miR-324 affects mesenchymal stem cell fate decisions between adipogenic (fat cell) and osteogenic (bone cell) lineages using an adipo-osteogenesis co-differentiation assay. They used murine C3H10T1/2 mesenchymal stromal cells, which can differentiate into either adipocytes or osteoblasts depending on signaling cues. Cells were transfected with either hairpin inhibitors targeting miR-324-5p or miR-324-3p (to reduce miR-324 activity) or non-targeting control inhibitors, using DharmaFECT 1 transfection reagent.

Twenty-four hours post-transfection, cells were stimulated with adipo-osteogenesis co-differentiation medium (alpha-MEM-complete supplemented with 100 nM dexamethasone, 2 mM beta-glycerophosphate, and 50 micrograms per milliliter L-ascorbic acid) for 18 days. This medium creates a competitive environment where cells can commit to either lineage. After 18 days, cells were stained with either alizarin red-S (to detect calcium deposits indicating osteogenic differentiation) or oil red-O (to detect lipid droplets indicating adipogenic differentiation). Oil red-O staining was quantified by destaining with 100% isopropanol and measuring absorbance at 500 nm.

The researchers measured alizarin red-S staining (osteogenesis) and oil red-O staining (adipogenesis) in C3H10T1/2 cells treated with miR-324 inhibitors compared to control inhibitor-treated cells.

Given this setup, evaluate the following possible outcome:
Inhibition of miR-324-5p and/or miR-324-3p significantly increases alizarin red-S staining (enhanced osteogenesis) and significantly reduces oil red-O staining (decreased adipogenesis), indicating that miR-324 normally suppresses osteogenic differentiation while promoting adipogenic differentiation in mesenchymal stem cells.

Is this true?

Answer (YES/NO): YES